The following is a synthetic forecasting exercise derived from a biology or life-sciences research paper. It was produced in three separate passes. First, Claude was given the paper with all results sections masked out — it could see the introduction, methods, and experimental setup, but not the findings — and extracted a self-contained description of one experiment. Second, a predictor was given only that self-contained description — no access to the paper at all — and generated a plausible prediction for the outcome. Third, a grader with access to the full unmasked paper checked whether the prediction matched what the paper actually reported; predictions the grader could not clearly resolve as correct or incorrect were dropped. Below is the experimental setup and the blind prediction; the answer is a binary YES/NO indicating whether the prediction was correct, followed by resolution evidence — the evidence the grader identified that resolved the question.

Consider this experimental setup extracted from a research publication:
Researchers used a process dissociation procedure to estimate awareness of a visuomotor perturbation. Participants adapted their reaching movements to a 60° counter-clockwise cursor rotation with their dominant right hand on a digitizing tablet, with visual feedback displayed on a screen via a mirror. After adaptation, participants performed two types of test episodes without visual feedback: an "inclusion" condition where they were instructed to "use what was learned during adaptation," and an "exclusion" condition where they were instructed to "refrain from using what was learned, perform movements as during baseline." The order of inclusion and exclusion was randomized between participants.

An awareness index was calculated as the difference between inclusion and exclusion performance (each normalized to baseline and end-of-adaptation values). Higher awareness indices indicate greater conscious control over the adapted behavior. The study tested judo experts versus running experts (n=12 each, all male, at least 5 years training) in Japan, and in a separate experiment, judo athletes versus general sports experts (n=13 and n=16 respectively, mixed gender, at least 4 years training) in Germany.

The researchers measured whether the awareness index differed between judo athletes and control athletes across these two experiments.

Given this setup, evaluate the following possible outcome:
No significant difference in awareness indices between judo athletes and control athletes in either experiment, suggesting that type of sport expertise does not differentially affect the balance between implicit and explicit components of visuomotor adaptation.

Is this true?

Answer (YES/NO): YES